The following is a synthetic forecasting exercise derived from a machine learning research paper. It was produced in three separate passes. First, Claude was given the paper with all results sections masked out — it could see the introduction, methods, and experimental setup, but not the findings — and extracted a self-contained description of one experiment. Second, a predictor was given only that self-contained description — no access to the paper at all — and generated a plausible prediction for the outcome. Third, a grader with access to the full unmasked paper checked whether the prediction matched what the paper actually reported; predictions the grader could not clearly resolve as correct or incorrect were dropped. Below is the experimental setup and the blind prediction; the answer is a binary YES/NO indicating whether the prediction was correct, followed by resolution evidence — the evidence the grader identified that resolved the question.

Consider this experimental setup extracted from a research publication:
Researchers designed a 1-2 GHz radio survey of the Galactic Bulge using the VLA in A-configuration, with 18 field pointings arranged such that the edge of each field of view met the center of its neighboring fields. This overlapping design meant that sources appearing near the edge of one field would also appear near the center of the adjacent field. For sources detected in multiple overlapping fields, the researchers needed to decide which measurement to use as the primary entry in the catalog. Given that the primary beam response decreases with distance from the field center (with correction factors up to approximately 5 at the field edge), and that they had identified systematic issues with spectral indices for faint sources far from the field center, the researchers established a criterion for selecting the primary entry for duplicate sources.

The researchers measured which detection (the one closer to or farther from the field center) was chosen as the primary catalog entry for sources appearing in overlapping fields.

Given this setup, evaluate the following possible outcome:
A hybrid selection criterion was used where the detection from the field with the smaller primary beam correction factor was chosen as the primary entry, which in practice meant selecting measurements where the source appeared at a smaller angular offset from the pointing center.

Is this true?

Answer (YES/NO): NO